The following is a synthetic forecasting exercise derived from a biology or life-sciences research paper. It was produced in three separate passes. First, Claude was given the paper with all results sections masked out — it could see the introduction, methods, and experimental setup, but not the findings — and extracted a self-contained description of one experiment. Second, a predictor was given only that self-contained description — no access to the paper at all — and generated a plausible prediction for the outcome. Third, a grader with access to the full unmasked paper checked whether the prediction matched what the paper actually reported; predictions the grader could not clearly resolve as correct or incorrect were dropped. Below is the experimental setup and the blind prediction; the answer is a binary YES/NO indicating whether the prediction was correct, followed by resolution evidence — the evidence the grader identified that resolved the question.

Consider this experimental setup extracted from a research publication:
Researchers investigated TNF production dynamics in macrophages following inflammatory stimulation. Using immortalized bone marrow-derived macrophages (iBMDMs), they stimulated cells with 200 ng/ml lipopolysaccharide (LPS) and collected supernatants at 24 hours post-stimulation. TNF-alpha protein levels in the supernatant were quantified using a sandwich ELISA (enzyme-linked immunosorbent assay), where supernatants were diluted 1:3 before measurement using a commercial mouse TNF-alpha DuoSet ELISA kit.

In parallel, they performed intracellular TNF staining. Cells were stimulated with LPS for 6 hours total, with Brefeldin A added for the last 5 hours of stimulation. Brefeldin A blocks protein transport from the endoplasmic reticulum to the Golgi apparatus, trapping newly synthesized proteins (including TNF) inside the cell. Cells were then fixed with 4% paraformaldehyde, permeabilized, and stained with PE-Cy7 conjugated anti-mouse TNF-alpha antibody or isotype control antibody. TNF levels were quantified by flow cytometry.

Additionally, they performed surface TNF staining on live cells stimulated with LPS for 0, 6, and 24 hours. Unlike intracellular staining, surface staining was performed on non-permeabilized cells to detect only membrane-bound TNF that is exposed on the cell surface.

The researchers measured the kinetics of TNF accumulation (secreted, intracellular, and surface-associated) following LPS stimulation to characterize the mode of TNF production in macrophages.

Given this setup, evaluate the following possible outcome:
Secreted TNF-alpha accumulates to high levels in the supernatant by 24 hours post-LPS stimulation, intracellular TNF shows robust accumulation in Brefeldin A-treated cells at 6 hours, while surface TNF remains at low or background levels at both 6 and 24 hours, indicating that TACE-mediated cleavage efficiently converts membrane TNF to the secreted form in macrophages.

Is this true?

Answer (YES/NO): NO